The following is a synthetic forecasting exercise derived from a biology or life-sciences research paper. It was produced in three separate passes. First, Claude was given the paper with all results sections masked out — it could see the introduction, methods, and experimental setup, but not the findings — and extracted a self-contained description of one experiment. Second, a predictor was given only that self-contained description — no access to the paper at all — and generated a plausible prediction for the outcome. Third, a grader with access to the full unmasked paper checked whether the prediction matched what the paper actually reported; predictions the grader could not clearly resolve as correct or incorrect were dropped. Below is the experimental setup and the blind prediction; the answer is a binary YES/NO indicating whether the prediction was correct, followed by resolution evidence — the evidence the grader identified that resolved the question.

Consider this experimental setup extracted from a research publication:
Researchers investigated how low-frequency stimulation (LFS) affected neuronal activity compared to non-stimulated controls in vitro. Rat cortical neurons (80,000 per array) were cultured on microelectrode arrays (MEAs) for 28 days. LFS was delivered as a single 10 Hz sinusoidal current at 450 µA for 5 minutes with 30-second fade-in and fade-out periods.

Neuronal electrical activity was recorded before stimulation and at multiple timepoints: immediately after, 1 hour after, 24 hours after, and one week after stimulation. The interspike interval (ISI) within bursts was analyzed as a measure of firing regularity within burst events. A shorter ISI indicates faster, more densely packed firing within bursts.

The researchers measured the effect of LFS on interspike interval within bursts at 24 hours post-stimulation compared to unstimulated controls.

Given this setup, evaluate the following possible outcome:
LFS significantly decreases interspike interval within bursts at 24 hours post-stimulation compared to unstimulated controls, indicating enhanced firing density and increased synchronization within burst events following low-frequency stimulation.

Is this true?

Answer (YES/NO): NO